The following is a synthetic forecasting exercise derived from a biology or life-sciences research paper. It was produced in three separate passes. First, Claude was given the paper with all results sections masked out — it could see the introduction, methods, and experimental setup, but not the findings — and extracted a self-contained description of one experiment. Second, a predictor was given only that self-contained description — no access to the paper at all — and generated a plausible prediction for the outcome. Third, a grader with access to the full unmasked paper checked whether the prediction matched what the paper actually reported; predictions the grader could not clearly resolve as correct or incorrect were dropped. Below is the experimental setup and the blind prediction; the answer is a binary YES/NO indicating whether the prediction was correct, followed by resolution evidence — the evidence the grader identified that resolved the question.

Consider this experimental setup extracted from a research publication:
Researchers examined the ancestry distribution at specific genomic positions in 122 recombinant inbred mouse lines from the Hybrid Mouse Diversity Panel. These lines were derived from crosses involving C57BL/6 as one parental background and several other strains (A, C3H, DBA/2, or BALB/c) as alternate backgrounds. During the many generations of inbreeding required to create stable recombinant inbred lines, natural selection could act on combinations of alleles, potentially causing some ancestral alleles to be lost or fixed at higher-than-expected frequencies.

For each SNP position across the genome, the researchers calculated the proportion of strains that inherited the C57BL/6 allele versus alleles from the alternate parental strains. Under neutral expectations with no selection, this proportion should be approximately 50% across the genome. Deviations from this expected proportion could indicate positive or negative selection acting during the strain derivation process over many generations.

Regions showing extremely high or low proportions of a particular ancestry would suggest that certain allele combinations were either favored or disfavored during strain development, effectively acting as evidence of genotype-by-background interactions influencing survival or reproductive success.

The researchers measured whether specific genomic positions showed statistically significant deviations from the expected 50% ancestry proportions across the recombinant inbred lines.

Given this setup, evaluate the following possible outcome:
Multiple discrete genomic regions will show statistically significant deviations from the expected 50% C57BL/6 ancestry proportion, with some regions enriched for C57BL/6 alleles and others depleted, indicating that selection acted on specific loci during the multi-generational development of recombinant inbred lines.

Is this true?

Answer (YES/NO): YES